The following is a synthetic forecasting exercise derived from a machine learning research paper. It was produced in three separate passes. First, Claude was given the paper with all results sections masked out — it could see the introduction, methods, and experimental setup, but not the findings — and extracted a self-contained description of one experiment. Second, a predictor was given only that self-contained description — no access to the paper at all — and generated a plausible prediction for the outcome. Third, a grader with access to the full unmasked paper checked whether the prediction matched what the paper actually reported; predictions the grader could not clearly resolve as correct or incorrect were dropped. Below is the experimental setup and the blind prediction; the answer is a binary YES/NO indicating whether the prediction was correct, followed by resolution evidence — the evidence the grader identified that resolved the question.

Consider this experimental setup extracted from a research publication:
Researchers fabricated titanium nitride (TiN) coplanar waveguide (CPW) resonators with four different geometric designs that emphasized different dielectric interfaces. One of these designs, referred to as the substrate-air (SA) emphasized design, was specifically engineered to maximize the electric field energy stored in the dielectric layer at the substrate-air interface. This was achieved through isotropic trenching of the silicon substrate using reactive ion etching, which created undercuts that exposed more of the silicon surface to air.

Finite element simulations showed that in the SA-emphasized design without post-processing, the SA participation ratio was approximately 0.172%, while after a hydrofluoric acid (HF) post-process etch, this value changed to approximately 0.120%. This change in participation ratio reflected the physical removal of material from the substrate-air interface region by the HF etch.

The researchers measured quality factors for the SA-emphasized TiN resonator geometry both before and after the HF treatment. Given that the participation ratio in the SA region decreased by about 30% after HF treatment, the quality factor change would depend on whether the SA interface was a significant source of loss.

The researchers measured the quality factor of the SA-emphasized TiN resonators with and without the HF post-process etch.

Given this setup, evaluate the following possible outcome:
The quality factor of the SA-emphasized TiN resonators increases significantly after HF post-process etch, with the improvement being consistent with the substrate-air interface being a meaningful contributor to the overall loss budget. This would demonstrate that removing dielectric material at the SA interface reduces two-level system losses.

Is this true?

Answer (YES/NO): YES